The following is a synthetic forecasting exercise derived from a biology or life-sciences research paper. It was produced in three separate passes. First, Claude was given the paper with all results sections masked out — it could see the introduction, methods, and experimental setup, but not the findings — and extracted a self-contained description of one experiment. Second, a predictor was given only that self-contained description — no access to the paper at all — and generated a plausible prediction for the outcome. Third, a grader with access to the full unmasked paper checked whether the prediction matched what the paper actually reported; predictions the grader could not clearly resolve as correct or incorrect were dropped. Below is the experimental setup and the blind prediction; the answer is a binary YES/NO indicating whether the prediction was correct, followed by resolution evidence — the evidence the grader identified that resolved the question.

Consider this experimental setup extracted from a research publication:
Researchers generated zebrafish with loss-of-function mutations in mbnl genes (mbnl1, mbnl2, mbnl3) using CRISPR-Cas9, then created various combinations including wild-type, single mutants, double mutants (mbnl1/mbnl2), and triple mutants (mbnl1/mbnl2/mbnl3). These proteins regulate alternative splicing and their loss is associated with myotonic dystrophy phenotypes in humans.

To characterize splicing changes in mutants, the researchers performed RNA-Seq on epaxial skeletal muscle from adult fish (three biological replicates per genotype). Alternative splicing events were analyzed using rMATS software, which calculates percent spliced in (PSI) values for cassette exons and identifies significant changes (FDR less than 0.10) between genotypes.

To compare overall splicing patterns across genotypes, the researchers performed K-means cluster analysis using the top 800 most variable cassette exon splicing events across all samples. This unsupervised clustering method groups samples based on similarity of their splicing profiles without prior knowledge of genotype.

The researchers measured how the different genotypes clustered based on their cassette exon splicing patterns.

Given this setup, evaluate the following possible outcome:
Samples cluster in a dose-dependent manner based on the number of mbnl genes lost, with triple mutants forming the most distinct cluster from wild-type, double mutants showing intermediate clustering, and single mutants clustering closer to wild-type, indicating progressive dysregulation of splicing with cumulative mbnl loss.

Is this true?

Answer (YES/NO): NO